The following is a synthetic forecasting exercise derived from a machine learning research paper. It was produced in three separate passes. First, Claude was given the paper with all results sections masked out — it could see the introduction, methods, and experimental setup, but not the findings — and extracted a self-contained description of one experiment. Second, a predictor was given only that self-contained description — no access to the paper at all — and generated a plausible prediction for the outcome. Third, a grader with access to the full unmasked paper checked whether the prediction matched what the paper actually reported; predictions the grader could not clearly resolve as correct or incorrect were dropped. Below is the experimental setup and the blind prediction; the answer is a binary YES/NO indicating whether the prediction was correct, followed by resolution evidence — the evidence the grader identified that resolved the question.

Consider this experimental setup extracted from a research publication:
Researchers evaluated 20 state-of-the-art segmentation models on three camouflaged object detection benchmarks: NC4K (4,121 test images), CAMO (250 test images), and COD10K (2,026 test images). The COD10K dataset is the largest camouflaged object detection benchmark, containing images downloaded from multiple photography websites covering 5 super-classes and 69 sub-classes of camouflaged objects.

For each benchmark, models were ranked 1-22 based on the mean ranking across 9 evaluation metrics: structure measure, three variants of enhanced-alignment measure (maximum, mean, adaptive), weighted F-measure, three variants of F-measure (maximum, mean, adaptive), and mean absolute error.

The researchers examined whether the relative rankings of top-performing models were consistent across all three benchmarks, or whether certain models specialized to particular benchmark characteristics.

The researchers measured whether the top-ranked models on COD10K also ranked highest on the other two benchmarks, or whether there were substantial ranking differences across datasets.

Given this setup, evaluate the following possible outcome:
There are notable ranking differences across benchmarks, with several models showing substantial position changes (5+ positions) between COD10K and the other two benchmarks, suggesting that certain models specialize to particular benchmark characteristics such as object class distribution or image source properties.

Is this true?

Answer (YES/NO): NO